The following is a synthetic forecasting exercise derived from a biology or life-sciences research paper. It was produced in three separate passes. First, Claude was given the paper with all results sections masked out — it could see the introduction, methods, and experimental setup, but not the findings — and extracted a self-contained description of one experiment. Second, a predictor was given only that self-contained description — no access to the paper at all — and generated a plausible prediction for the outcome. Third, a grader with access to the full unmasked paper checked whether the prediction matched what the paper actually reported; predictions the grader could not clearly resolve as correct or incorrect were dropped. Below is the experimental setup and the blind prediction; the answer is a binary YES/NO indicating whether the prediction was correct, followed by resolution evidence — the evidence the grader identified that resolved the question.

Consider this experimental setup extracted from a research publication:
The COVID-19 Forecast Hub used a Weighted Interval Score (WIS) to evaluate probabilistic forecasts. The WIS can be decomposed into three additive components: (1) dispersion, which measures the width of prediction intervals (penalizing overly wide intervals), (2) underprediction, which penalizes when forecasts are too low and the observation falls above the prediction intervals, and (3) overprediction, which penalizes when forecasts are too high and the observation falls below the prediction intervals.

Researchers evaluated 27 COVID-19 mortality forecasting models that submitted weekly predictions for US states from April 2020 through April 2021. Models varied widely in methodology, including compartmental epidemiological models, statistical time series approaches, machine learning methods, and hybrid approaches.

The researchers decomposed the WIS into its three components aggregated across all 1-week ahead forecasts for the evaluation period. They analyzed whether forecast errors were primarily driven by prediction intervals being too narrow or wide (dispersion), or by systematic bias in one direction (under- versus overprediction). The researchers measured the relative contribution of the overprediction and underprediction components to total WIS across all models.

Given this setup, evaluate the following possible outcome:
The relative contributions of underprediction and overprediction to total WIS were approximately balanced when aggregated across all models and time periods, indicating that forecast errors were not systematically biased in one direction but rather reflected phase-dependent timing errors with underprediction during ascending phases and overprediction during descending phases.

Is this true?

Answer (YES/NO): NO